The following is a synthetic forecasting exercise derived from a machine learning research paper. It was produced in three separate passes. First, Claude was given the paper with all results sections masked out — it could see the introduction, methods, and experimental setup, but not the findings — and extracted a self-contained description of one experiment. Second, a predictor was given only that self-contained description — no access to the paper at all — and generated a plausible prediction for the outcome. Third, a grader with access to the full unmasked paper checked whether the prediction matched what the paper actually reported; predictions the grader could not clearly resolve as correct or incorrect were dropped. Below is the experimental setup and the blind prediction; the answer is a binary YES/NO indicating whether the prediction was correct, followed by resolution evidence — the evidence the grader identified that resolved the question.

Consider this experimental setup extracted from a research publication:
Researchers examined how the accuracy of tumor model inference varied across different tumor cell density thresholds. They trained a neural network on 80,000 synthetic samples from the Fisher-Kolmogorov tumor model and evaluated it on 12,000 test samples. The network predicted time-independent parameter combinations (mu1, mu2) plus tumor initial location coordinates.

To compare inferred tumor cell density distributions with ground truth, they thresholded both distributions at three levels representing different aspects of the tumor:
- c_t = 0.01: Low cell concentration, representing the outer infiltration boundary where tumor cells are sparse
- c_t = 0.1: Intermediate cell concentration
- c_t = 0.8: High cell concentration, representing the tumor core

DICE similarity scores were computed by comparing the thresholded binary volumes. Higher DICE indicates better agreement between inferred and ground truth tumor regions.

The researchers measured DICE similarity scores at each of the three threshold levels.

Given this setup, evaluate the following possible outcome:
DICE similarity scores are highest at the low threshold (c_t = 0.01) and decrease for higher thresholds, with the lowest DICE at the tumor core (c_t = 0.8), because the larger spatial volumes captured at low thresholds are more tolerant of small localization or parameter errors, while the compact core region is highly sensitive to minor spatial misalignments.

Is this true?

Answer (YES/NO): YES